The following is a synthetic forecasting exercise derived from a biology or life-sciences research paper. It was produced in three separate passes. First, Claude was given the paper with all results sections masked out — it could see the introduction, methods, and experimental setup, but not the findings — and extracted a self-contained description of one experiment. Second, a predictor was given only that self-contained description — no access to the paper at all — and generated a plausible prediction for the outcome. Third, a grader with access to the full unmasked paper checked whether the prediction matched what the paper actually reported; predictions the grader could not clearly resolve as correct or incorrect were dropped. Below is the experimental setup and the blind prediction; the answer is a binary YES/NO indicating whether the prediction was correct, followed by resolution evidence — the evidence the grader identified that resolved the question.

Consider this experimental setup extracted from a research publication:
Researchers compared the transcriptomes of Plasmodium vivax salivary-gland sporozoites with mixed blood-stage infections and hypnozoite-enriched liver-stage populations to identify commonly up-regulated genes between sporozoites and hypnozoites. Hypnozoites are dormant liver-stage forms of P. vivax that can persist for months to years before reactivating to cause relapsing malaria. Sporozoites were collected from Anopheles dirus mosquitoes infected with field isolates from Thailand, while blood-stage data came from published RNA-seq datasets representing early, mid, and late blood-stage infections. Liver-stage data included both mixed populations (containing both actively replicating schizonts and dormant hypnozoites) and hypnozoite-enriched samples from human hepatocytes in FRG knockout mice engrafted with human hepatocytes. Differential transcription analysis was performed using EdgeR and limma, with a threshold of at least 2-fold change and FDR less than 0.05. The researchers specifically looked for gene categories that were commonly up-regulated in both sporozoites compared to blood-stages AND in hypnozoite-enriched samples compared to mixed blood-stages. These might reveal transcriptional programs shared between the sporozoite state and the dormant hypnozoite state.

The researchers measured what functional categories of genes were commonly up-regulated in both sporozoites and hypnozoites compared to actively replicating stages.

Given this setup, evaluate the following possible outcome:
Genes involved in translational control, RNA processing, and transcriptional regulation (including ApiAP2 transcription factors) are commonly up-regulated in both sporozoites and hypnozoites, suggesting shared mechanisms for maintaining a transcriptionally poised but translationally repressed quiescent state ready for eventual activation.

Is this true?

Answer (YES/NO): YES